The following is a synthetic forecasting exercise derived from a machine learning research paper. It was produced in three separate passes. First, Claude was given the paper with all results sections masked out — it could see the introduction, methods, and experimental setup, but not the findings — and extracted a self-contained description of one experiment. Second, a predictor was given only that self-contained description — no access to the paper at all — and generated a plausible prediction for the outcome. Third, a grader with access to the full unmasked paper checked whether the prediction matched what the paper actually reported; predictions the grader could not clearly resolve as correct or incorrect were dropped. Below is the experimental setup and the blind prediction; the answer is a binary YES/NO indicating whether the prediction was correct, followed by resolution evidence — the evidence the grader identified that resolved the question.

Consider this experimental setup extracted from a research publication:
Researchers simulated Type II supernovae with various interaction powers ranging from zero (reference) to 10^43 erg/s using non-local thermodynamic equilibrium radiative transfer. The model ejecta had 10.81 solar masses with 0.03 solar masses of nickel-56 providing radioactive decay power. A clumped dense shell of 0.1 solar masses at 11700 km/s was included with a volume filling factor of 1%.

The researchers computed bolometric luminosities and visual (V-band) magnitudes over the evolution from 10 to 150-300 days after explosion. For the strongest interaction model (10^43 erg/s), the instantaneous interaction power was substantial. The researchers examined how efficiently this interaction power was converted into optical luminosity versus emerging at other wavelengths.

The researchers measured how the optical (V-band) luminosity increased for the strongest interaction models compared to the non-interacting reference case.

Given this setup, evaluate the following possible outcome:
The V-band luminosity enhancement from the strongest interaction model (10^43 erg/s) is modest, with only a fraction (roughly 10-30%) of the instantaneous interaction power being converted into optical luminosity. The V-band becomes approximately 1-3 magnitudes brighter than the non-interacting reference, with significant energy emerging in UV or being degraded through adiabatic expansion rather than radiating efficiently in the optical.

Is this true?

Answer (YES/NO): NO